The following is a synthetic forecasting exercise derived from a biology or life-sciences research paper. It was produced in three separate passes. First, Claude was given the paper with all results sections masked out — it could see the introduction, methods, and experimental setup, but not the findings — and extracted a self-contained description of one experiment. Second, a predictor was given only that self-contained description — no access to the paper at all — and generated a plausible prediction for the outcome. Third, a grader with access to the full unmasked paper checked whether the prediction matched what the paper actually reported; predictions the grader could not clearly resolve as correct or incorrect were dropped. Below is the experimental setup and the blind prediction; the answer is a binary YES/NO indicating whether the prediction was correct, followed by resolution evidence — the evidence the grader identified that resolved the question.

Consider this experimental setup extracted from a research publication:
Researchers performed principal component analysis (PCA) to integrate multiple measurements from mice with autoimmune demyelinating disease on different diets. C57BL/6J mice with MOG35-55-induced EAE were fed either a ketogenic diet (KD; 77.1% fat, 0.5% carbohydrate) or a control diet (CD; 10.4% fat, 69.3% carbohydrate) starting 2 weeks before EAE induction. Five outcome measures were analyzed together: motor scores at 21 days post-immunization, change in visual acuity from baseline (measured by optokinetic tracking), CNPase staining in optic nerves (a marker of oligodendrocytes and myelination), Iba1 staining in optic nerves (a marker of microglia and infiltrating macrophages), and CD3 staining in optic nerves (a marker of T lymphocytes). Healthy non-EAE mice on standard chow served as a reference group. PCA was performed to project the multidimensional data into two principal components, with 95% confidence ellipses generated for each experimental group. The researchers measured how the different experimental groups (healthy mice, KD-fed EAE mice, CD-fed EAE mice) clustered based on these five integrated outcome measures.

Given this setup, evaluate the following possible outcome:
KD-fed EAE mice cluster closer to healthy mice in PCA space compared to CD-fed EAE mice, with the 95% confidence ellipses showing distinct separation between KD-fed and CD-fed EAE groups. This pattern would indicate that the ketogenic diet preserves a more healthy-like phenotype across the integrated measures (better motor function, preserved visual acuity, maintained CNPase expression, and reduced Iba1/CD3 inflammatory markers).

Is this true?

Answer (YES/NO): YES